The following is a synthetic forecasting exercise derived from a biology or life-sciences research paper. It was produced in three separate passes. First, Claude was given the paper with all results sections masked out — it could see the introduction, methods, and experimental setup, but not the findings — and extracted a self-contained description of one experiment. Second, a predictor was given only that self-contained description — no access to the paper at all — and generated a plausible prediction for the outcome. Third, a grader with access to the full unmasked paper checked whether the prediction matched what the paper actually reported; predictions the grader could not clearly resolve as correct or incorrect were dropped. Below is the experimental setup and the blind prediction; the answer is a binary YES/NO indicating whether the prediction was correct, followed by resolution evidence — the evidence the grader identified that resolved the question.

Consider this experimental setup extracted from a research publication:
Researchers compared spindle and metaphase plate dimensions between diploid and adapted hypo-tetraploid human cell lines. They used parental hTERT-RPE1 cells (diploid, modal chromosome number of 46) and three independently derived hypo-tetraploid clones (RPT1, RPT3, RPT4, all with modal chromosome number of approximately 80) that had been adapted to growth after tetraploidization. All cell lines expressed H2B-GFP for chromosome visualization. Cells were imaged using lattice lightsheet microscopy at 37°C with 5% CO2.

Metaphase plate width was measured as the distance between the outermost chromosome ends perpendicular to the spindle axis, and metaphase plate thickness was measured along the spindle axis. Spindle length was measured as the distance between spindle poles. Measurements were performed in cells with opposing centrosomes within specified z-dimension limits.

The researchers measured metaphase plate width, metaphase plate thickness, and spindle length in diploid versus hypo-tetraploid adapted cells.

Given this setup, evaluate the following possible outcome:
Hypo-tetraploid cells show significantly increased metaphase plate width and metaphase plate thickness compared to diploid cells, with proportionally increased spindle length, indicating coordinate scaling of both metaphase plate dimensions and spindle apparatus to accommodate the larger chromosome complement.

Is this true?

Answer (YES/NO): NO